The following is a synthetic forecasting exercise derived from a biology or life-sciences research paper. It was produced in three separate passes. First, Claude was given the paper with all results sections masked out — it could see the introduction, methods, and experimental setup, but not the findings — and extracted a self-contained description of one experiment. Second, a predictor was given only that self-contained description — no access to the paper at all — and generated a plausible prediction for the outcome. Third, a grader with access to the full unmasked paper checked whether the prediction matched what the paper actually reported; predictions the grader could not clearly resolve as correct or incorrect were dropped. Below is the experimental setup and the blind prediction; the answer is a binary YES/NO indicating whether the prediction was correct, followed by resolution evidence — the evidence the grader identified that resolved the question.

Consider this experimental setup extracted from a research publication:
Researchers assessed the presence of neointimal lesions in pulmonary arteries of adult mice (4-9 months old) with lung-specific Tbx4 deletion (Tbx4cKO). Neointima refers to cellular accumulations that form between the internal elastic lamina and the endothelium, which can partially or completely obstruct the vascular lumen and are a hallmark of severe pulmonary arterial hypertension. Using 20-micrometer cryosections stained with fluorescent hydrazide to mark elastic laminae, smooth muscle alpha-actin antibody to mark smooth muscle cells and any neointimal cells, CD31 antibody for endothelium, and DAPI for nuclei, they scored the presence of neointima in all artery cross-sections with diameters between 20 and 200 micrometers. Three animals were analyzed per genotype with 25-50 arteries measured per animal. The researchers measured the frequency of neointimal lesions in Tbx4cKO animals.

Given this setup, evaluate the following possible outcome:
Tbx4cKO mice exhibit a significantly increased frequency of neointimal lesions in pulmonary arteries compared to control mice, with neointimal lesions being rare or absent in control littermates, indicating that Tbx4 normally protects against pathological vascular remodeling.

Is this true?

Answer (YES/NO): NO